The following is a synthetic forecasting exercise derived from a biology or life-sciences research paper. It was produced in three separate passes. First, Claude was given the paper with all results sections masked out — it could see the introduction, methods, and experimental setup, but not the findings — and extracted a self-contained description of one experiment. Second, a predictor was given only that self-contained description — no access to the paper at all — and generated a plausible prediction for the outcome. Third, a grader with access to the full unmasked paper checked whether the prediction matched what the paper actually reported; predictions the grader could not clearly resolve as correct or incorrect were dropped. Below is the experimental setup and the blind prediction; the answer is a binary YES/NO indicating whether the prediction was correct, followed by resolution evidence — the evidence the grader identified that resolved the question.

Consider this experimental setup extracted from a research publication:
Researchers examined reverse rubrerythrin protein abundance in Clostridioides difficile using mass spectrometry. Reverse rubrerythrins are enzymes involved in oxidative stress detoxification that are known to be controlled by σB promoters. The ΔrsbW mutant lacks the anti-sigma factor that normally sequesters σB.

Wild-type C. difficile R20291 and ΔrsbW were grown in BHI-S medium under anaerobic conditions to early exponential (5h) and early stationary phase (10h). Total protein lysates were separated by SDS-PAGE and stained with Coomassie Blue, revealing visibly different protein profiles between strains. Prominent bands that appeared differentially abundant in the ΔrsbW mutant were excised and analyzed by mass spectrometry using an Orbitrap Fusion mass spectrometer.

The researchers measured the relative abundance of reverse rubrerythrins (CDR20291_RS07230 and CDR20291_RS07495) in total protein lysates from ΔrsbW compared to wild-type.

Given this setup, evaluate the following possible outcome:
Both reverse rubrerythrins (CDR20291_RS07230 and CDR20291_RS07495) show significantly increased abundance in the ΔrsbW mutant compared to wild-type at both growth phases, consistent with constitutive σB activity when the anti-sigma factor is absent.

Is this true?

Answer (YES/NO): YES